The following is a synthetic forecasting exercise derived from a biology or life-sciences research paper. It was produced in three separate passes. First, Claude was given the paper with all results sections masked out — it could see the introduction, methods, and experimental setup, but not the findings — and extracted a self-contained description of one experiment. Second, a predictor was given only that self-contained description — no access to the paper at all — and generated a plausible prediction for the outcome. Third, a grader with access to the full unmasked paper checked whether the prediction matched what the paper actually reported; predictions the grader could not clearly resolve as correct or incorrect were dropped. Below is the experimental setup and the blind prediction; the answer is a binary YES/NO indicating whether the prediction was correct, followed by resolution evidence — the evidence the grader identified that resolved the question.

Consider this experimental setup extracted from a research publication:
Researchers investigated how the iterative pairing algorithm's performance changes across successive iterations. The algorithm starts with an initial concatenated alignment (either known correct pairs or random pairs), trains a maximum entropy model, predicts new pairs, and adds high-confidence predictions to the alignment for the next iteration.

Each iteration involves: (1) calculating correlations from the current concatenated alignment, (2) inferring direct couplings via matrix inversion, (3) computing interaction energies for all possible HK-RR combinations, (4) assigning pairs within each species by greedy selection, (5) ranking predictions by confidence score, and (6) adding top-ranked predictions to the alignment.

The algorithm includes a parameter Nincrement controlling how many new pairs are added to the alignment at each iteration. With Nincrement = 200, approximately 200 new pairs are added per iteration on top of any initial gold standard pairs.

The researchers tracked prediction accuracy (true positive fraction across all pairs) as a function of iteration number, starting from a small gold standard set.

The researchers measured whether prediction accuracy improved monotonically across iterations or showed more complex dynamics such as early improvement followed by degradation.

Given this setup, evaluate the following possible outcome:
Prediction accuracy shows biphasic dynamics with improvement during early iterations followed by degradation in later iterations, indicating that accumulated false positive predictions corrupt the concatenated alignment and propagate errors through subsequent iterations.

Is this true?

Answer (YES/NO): NO